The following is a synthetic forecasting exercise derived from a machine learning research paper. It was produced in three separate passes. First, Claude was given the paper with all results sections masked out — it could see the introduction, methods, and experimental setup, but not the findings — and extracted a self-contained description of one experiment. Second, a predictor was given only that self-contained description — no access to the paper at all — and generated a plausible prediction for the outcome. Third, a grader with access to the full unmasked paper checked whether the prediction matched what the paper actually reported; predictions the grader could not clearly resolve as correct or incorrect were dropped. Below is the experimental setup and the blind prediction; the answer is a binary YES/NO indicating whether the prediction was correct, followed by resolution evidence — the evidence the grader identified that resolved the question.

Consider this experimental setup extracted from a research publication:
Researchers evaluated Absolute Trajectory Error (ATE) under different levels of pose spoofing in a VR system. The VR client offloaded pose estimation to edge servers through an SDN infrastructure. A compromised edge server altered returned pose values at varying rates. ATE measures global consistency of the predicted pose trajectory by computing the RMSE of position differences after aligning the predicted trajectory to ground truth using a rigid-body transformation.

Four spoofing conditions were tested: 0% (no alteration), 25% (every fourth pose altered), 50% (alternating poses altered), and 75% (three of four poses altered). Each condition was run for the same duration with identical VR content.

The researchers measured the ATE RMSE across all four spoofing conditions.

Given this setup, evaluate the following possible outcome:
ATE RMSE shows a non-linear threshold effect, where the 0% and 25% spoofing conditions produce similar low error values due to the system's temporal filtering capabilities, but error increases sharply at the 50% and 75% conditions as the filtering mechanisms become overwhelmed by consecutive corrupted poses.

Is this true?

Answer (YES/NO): NO